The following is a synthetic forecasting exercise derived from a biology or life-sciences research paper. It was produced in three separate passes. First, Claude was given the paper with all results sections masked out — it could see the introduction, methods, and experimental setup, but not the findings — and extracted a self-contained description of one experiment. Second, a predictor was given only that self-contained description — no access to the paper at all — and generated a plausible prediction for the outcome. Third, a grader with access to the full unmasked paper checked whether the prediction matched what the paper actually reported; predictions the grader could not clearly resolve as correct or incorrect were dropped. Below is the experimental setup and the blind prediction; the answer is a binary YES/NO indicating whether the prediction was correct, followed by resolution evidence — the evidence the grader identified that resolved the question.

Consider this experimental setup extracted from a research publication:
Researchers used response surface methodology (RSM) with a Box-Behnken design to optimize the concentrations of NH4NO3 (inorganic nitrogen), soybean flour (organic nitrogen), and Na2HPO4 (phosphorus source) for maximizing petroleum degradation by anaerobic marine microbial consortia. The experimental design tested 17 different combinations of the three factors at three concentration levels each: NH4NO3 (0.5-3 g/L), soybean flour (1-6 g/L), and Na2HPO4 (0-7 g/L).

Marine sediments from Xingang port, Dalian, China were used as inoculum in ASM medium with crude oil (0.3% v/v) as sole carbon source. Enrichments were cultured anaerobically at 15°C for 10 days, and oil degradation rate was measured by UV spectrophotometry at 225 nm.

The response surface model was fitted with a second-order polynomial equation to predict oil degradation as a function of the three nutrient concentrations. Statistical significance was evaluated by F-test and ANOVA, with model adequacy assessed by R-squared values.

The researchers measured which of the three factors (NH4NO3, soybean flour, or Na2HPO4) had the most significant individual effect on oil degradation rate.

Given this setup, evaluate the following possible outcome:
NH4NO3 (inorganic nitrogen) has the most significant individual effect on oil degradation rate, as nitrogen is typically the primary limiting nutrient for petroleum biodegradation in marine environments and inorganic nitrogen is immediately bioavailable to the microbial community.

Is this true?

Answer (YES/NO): NO